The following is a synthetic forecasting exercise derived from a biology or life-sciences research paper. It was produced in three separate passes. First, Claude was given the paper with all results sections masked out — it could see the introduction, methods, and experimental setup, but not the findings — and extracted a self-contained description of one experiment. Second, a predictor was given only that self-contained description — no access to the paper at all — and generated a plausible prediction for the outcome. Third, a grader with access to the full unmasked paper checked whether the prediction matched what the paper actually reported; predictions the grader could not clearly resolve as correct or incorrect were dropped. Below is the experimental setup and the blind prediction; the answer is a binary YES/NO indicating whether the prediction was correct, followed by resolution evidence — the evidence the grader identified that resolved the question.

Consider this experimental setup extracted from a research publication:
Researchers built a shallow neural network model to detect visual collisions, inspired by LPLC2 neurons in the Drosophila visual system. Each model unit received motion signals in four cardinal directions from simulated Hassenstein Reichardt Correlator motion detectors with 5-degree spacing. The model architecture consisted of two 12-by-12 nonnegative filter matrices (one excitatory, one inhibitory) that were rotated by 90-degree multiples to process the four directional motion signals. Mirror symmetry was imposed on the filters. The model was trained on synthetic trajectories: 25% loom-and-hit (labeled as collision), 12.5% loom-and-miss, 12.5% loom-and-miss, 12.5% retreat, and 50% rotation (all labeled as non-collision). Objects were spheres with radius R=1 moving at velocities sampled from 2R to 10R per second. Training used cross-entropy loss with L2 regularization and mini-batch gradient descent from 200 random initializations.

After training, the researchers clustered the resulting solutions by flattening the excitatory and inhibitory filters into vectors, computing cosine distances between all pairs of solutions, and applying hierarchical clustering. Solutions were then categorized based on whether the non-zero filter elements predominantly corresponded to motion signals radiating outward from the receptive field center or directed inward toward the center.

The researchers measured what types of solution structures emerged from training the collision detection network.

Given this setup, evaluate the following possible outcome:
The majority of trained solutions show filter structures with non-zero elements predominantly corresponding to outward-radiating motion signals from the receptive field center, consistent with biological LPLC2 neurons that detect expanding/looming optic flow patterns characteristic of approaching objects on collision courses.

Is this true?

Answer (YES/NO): NO